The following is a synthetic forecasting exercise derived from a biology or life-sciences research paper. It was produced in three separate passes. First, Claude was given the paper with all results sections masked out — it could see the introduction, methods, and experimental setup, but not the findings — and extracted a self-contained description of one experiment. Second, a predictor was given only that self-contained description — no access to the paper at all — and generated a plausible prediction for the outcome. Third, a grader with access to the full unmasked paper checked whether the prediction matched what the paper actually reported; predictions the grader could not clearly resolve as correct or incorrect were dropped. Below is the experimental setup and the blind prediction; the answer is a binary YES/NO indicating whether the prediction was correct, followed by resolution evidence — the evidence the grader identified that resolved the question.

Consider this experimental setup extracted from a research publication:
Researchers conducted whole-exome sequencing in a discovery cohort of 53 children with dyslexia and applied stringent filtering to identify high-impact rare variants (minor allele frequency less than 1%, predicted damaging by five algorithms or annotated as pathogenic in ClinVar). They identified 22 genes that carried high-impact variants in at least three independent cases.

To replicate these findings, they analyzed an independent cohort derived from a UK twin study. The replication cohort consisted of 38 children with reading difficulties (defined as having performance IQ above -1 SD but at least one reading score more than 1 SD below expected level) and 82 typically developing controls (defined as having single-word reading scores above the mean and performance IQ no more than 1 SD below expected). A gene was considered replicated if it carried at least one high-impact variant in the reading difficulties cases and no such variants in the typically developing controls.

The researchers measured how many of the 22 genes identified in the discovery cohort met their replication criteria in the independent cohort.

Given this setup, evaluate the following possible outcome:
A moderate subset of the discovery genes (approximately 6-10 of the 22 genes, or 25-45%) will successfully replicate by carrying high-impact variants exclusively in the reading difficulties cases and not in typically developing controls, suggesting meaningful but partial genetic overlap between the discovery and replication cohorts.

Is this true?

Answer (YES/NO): NO